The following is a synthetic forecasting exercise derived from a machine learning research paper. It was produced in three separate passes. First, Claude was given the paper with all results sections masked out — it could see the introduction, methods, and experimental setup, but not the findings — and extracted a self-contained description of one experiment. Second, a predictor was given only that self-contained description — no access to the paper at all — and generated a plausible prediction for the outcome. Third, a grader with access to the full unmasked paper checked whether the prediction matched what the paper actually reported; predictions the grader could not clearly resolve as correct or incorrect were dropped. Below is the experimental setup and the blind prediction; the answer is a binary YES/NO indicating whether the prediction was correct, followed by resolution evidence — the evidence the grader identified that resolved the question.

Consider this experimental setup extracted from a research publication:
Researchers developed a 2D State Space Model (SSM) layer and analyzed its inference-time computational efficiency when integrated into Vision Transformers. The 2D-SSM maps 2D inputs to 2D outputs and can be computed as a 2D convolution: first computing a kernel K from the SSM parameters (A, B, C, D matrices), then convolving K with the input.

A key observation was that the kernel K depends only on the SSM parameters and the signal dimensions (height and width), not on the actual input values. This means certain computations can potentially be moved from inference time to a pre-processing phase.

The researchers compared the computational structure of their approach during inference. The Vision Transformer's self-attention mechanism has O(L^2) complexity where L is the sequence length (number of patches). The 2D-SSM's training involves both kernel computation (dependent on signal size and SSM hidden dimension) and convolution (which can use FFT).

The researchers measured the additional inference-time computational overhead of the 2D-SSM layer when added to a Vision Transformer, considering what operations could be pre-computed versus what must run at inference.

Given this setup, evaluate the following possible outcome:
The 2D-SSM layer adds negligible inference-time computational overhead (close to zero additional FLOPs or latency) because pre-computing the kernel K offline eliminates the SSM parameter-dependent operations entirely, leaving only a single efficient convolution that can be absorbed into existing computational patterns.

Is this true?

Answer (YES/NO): NO